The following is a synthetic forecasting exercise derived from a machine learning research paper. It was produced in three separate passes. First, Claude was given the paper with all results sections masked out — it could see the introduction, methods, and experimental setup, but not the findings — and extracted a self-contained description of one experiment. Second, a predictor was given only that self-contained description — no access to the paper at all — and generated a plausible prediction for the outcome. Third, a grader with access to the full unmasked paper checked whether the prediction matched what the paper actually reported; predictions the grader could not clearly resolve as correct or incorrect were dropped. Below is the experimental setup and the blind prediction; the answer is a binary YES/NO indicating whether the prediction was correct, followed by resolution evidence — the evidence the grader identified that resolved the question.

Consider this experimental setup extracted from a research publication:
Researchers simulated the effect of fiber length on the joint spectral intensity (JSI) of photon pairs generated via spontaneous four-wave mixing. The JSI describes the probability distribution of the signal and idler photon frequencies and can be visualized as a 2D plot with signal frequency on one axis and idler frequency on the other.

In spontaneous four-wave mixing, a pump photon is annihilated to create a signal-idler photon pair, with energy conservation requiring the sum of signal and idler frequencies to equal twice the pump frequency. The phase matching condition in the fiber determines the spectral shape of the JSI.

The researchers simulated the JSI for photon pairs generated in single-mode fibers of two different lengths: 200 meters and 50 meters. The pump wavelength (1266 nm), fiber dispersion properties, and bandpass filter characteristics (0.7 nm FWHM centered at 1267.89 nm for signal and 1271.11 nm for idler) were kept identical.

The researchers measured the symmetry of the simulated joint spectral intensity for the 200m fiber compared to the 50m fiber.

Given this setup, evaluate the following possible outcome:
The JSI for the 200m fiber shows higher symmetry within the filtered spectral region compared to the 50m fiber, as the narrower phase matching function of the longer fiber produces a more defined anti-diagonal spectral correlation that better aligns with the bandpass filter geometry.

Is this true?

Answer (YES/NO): NO